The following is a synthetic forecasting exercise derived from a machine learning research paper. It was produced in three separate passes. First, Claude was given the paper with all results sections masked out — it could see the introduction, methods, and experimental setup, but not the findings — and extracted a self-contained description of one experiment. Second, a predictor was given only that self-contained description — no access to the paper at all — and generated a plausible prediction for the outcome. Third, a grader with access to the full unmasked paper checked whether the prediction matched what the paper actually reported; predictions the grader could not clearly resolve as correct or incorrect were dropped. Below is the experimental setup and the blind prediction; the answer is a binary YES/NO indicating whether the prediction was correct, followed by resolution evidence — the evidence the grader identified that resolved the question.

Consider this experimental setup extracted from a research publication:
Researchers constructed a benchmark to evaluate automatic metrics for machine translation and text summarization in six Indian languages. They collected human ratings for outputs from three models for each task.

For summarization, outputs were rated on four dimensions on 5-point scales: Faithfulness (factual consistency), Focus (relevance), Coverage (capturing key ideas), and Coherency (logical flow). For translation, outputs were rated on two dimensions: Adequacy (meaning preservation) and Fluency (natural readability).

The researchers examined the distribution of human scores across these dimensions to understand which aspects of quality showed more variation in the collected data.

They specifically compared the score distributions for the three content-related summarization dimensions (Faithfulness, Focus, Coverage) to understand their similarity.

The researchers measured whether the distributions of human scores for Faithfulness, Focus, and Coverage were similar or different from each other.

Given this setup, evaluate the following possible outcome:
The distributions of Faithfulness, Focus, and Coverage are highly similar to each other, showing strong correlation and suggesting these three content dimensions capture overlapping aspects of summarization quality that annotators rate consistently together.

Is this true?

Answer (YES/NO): YES